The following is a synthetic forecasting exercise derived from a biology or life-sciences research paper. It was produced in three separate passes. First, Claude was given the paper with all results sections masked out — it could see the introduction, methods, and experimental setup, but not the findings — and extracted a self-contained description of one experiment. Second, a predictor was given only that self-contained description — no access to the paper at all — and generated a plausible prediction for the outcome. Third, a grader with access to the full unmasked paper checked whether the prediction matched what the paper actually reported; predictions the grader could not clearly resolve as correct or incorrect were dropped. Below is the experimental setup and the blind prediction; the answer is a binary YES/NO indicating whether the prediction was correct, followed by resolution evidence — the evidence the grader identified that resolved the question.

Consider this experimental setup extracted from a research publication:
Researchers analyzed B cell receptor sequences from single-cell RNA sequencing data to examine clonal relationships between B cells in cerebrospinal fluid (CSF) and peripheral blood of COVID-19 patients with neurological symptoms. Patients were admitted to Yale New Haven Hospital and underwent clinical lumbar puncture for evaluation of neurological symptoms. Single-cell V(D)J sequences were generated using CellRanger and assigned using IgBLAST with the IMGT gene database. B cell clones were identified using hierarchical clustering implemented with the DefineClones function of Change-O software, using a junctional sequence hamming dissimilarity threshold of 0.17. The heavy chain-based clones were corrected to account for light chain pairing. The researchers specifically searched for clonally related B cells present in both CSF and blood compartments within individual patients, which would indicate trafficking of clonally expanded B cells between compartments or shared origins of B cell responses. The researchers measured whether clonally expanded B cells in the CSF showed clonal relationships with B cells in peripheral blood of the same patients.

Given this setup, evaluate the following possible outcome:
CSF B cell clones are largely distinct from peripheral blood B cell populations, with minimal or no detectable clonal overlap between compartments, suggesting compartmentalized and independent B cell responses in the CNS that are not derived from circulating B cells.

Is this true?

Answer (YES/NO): YES